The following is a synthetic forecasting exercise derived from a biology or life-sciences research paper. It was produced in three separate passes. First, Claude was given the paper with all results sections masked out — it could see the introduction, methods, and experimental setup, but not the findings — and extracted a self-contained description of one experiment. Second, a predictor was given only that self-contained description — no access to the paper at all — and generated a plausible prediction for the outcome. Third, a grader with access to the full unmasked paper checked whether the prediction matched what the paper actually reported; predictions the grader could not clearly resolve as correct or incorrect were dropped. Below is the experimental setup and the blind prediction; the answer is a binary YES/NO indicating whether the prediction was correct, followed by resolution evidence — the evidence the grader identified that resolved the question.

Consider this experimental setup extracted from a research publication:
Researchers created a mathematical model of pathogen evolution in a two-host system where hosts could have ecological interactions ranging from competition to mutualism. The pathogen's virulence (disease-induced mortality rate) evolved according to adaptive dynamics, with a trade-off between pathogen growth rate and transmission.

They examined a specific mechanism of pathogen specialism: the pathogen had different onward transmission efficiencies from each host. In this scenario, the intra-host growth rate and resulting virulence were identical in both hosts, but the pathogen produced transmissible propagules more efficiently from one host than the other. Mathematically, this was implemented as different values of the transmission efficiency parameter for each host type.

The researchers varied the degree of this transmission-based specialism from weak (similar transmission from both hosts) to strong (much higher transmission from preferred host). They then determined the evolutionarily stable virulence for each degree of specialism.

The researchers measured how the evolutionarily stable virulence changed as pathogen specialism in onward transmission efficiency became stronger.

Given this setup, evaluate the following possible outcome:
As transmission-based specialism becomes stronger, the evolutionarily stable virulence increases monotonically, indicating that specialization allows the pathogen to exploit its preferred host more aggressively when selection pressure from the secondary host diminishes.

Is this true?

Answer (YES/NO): NO